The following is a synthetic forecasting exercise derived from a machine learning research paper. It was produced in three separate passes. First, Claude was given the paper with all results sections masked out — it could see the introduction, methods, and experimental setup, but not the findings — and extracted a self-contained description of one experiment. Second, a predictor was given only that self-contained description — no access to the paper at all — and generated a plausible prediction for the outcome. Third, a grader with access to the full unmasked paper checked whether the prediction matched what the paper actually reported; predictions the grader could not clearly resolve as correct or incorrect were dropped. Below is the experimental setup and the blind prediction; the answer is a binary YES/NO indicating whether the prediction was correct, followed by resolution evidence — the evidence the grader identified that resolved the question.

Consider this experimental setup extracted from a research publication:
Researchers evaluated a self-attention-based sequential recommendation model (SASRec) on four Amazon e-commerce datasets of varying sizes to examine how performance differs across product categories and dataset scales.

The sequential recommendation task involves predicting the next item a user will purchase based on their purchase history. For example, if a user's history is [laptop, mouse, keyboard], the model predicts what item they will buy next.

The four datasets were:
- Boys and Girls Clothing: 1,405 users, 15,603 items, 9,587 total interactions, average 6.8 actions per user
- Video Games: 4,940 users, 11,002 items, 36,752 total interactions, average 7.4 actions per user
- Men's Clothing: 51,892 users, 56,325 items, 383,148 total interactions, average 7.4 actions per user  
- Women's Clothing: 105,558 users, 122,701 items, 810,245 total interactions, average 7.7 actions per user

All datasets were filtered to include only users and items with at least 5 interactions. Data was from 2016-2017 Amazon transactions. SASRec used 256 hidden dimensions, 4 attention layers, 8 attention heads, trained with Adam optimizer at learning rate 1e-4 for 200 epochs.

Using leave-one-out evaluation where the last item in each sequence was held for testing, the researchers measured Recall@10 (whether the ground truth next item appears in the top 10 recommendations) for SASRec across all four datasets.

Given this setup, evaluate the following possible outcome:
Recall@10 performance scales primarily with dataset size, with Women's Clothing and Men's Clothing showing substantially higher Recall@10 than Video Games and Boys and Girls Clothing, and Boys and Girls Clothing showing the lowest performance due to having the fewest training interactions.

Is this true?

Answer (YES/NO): NO